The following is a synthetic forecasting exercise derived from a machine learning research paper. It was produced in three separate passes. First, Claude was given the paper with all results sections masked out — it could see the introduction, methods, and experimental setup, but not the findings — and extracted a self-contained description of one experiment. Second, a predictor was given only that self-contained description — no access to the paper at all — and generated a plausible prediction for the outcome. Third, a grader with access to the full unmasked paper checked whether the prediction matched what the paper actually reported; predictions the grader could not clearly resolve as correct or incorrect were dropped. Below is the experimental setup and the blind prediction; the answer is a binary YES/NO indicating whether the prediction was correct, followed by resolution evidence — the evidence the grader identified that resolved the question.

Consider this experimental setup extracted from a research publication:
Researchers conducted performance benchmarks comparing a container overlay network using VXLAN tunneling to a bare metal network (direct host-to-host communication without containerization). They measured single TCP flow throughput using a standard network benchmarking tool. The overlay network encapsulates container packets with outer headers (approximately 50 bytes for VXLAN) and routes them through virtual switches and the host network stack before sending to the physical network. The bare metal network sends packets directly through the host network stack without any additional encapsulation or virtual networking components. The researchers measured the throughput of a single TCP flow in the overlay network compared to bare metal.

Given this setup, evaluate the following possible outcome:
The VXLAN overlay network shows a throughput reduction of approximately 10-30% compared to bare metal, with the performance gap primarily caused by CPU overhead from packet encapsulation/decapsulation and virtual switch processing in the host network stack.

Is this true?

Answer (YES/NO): YES